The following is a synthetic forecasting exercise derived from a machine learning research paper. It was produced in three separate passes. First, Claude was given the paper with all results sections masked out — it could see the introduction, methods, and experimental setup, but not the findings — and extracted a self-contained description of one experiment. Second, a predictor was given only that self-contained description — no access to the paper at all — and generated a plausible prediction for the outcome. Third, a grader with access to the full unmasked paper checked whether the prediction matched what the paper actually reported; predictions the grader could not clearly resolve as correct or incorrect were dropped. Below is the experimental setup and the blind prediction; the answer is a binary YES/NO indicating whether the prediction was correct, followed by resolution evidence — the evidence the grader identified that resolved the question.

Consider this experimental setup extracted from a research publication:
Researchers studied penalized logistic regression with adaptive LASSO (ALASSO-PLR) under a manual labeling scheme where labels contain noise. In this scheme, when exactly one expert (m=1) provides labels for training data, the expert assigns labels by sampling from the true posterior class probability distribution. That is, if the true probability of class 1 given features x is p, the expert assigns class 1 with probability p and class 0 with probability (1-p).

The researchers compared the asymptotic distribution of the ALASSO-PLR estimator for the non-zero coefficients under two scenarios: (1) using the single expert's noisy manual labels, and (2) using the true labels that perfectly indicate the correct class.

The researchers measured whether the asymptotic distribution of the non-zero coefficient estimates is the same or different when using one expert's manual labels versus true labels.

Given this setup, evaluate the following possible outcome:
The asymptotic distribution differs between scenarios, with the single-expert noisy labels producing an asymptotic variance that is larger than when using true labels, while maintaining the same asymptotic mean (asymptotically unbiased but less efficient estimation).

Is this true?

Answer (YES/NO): NO